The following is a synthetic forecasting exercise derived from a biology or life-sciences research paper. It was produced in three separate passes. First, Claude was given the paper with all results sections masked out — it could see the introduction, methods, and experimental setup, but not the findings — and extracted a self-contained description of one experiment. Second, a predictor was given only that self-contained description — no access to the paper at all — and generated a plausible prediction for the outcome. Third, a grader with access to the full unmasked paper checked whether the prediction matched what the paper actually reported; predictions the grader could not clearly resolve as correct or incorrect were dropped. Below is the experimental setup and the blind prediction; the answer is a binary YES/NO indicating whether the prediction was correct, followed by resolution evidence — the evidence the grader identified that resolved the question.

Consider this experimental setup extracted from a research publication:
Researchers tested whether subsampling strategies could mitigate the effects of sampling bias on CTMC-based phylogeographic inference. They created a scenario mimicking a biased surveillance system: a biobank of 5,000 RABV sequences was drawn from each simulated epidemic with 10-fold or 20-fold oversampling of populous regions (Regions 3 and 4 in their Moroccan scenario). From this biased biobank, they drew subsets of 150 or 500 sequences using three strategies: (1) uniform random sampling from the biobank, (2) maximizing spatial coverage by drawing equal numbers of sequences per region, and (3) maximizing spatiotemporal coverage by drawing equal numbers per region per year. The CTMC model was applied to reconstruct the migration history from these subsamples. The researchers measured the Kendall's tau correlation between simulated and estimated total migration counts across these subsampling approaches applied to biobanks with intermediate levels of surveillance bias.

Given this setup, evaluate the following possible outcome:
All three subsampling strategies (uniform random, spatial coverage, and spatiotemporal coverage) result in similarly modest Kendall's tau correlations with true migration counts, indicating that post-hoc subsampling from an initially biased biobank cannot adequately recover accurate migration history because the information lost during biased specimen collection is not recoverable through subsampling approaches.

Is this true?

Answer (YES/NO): NO